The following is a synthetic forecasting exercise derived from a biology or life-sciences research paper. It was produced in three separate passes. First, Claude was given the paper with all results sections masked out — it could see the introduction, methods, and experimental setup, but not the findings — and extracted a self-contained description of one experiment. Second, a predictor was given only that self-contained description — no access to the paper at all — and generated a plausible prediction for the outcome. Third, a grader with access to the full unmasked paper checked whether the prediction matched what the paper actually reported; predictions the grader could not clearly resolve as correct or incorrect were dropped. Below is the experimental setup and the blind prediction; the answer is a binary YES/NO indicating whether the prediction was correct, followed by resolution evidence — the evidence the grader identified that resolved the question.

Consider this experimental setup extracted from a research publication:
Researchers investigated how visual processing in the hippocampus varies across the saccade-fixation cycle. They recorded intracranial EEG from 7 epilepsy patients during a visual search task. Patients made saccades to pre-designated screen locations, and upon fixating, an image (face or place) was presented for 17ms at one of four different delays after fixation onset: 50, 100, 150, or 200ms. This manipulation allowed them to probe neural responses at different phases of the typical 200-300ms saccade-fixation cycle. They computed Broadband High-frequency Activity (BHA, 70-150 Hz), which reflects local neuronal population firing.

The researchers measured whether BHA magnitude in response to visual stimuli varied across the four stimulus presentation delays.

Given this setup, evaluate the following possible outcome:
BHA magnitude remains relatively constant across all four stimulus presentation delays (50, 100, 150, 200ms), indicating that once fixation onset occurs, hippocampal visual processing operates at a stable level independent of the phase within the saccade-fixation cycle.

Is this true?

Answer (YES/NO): NO